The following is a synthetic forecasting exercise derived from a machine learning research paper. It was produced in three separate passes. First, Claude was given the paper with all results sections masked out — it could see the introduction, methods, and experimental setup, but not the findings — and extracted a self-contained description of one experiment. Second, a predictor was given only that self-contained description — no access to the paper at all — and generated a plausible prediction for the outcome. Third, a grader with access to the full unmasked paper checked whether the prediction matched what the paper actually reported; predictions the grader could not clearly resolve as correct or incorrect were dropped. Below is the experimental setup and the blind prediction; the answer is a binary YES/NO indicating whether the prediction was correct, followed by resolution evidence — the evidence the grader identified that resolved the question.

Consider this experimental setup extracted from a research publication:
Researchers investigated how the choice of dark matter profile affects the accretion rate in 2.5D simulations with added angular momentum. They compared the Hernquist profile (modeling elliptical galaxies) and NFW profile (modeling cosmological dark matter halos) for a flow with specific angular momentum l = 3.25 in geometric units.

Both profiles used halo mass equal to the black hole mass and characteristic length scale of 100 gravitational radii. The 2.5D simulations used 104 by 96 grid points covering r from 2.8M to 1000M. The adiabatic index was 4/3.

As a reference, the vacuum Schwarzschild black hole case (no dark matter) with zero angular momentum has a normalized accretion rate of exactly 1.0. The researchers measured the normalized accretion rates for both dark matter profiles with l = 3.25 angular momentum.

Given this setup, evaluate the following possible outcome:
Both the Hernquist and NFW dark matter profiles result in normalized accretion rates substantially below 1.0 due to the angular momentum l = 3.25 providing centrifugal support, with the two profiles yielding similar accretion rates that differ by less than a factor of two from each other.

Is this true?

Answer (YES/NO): NO